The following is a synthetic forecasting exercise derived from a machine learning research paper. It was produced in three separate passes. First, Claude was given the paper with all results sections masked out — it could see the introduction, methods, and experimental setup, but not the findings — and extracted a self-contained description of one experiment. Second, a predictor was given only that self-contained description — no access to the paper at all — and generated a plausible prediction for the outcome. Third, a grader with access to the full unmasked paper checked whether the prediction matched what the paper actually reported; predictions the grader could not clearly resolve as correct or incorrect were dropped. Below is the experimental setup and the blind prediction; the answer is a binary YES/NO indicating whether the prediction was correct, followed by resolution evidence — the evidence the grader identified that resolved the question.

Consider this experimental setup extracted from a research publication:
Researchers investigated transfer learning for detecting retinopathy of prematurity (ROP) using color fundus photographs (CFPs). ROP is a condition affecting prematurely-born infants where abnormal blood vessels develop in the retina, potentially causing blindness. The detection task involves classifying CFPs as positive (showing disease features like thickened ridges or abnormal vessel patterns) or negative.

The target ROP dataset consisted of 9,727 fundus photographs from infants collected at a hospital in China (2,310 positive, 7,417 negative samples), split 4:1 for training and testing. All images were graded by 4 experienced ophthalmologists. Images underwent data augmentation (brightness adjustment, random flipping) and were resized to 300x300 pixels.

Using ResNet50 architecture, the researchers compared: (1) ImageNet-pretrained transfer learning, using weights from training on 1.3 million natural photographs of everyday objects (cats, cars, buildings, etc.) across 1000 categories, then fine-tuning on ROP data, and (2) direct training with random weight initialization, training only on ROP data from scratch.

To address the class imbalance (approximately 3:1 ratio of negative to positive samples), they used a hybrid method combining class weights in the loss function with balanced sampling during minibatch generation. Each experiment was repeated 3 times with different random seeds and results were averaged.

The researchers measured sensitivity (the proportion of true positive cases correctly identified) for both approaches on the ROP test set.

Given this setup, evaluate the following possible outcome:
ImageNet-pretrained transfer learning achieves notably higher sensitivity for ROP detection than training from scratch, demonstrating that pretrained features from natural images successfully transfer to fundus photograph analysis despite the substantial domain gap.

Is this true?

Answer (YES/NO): YES